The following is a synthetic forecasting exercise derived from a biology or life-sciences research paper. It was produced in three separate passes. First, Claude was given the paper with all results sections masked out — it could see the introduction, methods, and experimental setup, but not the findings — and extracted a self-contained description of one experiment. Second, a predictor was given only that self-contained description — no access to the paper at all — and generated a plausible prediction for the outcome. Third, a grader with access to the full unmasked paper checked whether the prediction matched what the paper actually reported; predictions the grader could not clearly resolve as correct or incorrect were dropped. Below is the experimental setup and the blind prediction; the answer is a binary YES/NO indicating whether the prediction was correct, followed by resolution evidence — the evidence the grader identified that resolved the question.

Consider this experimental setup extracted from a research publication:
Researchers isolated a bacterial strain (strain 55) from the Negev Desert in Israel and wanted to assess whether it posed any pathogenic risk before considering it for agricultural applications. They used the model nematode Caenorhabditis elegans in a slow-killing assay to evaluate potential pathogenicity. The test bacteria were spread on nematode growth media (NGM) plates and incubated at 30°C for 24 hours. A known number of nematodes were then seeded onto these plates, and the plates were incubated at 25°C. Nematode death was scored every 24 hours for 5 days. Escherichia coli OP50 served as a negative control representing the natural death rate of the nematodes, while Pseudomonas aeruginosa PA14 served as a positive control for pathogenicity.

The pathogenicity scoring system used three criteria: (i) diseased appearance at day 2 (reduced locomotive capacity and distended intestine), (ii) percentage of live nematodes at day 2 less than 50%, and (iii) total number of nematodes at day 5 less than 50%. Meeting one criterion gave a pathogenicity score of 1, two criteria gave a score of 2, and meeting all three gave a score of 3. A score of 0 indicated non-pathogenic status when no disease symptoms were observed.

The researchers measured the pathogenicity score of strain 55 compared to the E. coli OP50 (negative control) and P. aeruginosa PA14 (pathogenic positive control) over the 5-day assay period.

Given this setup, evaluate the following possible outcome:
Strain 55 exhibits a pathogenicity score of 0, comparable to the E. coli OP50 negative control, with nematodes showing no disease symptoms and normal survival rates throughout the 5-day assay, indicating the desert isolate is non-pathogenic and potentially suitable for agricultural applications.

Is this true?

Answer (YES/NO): YES